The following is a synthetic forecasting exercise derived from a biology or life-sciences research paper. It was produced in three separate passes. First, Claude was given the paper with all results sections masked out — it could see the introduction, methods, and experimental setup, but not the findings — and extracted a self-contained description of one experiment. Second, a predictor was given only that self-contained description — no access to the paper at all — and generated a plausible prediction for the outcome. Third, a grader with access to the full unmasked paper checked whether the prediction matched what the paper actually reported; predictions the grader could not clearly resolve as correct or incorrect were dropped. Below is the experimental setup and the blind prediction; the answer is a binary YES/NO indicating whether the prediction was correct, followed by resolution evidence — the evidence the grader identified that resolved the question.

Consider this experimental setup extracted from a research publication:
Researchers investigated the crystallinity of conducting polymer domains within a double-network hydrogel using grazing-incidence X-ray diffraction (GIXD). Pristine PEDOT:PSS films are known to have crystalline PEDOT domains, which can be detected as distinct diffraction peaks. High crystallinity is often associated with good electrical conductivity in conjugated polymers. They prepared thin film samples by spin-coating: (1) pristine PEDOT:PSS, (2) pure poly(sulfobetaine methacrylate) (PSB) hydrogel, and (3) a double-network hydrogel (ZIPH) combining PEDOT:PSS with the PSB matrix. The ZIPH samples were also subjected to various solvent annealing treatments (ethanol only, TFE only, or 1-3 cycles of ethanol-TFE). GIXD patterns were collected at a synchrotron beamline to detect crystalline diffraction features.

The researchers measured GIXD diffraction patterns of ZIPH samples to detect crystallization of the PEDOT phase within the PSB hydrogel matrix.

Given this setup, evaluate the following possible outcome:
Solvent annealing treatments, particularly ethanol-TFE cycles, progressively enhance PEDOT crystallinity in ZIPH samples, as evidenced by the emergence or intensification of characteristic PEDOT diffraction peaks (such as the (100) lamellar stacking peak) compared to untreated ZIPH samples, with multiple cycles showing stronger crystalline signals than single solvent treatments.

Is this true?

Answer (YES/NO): NO